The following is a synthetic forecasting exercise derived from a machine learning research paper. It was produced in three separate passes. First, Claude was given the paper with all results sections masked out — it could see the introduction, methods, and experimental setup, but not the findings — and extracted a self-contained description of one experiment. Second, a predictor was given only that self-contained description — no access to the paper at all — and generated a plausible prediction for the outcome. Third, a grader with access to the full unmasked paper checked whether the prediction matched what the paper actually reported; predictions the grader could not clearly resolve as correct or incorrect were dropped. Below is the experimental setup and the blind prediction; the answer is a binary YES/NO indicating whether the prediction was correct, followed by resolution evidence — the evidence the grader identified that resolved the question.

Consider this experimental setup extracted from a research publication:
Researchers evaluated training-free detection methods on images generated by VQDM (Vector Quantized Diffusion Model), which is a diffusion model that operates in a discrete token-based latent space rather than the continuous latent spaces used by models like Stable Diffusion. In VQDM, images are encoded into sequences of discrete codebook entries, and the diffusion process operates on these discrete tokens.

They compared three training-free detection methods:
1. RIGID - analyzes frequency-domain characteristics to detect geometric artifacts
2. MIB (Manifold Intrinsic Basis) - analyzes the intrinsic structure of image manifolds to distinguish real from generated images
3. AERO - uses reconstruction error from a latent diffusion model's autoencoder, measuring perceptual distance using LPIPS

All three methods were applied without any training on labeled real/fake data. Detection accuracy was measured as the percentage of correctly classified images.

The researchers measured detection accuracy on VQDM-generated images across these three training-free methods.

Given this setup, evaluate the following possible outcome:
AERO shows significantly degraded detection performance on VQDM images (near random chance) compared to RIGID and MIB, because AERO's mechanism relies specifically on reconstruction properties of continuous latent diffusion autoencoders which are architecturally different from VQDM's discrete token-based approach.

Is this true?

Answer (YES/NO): NO